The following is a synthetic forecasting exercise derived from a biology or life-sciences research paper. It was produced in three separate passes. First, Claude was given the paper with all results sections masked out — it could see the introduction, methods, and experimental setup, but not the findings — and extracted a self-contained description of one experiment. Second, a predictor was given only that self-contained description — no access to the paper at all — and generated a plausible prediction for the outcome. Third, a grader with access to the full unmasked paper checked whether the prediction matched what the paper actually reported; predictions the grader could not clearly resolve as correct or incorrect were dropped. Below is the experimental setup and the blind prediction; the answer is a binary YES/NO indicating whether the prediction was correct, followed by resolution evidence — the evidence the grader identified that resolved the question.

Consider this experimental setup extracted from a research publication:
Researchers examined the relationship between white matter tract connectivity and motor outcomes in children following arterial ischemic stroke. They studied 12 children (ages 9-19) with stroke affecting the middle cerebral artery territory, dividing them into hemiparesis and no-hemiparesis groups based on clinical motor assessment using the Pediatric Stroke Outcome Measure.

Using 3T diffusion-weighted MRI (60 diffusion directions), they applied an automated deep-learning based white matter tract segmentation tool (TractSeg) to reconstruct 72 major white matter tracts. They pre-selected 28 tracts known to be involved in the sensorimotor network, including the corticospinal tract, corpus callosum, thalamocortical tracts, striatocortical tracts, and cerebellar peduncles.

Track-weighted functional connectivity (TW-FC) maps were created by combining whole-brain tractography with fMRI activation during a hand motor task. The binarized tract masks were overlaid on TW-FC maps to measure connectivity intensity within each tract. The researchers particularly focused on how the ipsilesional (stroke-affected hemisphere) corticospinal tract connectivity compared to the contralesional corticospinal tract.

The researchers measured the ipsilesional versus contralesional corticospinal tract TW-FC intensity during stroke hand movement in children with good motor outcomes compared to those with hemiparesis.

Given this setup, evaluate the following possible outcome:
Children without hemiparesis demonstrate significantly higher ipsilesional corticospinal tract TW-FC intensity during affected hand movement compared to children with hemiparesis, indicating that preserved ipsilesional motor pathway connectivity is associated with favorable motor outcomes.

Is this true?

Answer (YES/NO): NO